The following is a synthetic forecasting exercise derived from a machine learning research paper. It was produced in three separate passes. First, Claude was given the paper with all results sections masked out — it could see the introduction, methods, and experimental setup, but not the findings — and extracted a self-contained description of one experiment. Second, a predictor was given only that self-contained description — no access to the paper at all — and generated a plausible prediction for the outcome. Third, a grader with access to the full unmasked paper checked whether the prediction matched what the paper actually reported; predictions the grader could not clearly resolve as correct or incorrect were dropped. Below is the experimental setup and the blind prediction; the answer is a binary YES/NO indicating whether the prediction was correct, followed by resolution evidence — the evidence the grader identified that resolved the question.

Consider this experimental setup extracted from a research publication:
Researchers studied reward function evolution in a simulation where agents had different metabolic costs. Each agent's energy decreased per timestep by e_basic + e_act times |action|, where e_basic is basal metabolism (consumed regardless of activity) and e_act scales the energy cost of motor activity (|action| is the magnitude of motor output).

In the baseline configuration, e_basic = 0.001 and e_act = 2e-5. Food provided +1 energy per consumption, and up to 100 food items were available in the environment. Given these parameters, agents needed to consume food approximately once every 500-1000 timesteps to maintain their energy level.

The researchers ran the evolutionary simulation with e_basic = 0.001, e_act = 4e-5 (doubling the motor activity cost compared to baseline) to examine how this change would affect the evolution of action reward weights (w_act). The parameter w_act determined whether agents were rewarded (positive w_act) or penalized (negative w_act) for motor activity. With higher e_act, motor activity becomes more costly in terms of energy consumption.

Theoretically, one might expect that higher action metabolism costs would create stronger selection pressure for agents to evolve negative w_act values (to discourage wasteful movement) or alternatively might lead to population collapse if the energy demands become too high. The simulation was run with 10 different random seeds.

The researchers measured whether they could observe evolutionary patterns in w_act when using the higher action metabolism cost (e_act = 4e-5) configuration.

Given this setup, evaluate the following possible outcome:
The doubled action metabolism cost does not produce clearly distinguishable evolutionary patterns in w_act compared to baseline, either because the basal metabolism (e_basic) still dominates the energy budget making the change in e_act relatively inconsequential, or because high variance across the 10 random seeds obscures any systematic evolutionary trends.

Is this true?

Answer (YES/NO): NO